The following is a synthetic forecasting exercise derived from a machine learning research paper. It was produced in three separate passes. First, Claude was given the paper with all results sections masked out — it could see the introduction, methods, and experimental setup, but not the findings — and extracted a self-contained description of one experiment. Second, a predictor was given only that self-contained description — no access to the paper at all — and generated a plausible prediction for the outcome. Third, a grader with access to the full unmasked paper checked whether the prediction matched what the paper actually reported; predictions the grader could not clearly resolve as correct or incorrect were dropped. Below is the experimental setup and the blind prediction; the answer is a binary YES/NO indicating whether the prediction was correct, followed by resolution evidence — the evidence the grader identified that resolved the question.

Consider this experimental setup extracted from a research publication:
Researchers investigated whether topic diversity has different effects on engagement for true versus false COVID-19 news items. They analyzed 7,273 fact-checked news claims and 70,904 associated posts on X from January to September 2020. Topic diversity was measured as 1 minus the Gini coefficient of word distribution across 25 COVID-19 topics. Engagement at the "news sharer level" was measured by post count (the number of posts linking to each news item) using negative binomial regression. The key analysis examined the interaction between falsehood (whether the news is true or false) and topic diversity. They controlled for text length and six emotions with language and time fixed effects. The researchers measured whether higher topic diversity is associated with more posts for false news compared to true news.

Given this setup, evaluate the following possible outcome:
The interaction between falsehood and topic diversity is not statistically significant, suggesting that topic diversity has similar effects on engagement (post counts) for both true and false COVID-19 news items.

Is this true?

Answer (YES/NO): YES